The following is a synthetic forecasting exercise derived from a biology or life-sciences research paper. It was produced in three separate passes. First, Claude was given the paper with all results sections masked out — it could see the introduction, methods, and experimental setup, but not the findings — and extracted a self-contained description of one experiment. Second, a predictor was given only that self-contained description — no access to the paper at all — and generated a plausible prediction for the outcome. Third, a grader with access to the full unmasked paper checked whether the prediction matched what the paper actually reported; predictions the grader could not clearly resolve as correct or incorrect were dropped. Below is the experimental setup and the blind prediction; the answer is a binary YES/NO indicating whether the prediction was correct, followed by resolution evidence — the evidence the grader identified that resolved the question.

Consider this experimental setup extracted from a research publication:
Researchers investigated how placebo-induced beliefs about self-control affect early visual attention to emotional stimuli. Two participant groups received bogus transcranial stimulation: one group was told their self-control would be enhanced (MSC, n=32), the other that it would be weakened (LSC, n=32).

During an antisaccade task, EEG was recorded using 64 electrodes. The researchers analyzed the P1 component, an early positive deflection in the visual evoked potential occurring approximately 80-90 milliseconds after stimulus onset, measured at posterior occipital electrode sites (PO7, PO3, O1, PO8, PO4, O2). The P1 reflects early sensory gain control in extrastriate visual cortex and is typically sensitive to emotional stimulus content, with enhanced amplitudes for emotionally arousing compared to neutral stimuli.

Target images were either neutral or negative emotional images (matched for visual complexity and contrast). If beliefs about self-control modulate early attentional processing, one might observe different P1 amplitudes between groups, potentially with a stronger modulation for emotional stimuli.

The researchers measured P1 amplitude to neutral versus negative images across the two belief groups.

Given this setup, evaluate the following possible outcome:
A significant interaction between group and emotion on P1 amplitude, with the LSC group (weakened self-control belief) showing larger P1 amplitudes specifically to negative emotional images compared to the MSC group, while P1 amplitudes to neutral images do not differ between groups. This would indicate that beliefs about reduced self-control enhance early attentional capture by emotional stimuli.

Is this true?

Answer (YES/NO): NO